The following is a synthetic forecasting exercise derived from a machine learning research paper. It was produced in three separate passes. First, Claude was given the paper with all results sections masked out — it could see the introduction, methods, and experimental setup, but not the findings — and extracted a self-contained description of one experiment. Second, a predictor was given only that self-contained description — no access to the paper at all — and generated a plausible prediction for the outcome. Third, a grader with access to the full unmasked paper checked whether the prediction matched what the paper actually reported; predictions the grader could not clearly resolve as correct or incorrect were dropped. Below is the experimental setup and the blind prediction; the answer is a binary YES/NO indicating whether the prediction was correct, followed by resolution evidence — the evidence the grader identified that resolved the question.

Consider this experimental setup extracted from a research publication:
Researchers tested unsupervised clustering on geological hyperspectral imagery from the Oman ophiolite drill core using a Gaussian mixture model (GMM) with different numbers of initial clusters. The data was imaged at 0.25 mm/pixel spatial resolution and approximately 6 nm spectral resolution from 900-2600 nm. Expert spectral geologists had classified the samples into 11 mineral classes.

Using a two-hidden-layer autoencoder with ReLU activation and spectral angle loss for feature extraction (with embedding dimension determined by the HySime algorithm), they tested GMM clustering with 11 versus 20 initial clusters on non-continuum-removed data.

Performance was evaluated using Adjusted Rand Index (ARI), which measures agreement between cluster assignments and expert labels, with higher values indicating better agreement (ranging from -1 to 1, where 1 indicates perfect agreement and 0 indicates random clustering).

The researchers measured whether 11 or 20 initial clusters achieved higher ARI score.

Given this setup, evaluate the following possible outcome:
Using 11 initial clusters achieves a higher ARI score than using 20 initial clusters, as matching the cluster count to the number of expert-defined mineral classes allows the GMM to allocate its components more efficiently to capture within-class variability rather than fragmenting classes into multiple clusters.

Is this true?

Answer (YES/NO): YES